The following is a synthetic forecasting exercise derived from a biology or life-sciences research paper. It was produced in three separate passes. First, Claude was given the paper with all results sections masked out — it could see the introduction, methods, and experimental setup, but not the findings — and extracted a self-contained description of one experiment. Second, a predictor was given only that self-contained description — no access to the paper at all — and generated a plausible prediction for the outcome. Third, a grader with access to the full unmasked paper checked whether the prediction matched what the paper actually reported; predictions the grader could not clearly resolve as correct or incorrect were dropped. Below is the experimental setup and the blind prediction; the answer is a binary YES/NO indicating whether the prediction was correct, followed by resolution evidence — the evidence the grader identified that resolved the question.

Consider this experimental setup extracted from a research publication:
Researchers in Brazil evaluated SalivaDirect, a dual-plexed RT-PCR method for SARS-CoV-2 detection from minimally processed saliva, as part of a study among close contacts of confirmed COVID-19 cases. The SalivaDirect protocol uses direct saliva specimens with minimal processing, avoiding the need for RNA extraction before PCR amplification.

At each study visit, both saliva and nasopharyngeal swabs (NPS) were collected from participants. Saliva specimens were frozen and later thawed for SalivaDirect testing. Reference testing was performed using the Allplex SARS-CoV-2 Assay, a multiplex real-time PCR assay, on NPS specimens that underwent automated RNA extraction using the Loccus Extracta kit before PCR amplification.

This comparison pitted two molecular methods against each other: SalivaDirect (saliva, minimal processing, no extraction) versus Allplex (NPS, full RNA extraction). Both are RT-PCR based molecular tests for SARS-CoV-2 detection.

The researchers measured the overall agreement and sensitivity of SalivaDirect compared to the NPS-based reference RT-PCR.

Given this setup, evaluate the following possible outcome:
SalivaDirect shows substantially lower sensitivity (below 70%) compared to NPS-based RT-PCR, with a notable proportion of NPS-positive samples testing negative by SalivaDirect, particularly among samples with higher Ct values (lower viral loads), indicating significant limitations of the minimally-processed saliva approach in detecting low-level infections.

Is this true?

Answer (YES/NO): NO